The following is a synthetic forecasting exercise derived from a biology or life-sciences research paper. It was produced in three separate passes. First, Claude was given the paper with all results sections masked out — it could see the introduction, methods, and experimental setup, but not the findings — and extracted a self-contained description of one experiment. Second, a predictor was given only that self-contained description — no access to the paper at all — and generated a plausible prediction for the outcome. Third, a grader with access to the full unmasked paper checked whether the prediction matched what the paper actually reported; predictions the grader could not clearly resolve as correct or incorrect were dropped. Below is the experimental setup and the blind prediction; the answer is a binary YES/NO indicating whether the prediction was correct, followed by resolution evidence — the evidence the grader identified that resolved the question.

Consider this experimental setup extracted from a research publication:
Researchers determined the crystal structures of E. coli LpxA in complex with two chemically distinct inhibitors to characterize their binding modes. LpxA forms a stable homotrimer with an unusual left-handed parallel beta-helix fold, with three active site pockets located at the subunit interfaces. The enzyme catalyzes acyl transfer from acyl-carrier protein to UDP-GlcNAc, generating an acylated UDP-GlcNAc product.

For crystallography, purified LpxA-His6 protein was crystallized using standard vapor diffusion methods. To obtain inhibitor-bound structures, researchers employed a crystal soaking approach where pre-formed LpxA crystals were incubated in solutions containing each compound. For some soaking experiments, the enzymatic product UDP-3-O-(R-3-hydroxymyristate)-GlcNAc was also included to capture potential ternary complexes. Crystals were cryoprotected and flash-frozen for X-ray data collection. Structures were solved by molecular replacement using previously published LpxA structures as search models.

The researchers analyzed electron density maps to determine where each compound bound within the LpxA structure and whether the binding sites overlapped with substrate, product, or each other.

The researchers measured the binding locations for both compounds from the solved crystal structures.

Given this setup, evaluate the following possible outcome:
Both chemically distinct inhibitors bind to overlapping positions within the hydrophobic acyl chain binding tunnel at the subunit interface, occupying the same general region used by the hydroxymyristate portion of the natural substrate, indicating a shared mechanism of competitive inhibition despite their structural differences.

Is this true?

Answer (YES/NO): NO